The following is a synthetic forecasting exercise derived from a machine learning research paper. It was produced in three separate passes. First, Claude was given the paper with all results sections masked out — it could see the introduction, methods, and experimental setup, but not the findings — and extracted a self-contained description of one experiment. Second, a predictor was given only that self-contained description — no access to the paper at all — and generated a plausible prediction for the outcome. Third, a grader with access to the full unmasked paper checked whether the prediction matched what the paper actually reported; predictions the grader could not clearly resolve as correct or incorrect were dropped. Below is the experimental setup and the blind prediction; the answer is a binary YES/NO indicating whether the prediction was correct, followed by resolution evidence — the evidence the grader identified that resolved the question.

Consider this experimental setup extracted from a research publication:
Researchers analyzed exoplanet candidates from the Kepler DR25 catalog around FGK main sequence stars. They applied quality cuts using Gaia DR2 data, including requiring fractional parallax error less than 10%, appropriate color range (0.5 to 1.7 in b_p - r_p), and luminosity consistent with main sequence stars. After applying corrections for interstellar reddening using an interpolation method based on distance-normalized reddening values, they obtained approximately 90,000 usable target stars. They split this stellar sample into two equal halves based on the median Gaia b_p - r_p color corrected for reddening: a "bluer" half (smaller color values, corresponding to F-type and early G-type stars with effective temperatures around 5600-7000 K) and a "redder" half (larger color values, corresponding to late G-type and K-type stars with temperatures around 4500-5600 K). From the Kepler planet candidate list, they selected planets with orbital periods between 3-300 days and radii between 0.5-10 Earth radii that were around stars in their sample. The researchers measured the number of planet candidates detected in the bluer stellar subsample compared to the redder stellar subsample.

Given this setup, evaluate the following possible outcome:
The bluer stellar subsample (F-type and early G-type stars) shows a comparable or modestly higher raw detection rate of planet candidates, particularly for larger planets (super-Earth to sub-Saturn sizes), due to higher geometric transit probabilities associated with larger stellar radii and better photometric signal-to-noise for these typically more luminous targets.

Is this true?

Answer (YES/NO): NO